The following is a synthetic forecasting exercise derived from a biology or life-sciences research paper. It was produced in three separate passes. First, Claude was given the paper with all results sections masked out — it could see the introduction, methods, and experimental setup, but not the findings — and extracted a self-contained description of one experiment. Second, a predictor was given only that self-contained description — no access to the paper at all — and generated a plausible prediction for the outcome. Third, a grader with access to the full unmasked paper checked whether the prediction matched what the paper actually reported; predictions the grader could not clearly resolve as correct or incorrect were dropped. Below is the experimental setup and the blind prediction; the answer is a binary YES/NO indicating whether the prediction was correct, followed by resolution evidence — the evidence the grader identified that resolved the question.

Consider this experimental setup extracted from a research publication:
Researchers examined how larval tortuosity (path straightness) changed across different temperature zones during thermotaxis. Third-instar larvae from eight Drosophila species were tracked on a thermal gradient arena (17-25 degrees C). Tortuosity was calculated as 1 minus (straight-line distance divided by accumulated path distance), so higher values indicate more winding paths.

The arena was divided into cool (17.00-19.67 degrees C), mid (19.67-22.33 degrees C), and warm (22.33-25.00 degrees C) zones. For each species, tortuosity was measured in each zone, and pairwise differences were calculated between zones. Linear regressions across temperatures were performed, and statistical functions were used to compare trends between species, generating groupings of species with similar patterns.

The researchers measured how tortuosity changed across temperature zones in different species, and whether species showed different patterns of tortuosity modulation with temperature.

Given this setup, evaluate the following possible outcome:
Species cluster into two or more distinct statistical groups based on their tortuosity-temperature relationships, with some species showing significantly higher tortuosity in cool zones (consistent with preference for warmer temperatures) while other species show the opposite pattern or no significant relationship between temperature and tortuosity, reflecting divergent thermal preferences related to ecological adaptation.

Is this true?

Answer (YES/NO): NO